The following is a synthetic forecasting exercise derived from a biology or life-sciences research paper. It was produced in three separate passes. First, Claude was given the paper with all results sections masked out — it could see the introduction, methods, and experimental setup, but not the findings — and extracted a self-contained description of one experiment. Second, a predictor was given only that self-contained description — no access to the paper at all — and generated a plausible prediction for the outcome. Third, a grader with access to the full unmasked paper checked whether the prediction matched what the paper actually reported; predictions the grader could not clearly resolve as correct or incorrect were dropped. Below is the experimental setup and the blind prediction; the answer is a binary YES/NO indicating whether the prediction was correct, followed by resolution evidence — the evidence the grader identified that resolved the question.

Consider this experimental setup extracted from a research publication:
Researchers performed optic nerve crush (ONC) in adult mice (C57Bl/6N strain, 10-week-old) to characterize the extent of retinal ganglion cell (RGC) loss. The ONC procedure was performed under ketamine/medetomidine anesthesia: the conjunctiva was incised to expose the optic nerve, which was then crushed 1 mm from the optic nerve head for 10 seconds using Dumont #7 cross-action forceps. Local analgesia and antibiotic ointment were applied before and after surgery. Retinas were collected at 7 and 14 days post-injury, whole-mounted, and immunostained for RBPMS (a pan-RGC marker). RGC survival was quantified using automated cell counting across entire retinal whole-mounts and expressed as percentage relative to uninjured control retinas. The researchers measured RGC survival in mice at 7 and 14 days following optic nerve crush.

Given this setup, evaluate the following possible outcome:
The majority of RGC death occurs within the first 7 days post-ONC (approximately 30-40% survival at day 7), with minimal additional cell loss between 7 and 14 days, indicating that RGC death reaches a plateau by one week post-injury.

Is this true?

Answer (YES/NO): NO